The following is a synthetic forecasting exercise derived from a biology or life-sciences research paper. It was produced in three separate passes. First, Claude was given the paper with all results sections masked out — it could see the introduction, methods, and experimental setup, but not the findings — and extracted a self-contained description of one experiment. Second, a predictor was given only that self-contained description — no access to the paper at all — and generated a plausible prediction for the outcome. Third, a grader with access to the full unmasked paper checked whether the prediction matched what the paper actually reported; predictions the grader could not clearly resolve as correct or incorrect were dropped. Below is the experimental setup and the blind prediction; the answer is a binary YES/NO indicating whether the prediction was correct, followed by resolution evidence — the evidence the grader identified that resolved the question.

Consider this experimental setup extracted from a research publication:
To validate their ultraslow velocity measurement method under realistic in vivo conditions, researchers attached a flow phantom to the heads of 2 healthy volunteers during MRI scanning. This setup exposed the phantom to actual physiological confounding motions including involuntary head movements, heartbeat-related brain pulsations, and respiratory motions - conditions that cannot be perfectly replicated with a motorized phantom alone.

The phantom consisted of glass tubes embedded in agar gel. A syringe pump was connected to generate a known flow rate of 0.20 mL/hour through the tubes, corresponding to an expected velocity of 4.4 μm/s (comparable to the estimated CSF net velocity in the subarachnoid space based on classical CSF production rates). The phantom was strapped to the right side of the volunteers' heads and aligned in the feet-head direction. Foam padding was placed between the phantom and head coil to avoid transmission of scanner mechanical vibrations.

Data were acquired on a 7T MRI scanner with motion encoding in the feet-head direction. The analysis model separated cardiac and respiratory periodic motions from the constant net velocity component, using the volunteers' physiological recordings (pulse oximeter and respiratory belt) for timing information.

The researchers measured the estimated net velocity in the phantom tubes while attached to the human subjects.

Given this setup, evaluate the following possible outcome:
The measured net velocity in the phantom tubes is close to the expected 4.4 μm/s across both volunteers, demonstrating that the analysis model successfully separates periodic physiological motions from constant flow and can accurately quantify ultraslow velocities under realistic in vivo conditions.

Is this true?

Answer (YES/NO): NO